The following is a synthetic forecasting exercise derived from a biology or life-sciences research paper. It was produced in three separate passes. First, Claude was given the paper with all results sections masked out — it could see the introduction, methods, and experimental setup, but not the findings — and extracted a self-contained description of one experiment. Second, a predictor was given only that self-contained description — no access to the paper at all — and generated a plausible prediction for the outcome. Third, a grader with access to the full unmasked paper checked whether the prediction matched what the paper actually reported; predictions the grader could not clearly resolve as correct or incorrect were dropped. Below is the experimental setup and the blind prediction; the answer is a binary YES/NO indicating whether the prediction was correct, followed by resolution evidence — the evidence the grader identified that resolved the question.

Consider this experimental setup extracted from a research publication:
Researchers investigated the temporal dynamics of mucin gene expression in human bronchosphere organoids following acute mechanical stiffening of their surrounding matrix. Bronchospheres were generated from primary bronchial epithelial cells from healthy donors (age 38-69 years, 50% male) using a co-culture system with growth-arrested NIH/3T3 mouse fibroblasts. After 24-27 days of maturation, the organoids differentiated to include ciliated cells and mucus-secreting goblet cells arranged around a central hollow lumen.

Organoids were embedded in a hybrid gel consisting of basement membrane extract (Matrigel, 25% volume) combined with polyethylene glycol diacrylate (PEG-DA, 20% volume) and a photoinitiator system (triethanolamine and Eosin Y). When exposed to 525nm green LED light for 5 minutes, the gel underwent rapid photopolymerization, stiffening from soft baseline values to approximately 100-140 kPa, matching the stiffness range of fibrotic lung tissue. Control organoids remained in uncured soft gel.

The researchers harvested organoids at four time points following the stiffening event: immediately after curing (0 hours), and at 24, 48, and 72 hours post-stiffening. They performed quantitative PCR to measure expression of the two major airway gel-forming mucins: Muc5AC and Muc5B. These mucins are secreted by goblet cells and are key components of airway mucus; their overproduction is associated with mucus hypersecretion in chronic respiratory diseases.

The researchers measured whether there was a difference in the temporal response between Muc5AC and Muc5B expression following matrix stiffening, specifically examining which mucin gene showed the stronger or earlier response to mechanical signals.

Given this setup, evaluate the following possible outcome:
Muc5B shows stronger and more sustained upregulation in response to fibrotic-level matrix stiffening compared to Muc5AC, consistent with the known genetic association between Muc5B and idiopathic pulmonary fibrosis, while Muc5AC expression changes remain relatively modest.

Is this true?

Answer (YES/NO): YES